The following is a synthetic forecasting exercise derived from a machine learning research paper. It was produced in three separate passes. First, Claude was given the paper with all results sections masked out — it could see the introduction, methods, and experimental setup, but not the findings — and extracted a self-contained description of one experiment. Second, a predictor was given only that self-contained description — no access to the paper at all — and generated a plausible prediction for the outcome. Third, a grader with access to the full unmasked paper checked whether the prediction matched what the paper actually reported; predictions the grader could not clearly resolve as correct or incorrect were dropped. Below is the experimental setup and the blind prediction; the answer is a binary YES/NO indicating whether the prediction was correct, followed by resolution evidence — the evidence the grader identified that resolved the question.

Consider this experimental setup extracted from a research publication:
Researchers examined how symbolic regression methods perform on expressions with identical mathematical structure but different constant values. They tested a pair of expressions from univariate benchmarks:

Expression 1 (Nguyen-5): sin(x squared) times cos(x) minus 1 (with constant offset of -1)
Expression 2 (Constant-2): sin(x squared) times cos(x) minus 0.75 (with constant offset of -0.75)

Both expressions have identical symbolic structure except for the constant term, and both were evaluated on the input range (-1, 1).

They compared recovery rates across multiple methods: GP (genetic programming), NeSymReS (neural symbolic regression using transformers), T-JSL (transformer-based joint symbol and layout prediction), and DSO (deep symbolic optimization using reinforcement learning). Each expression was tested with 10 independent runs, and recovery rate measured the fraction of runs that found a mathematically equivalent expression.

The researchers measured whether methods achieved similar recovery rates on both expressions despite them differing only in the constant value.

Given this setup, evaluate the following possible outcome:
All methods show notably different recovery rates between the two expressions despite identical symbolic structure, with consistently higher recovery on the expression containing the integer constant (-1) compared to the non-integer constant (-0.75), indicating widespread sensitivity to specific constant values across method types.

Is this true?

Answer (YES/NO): NO